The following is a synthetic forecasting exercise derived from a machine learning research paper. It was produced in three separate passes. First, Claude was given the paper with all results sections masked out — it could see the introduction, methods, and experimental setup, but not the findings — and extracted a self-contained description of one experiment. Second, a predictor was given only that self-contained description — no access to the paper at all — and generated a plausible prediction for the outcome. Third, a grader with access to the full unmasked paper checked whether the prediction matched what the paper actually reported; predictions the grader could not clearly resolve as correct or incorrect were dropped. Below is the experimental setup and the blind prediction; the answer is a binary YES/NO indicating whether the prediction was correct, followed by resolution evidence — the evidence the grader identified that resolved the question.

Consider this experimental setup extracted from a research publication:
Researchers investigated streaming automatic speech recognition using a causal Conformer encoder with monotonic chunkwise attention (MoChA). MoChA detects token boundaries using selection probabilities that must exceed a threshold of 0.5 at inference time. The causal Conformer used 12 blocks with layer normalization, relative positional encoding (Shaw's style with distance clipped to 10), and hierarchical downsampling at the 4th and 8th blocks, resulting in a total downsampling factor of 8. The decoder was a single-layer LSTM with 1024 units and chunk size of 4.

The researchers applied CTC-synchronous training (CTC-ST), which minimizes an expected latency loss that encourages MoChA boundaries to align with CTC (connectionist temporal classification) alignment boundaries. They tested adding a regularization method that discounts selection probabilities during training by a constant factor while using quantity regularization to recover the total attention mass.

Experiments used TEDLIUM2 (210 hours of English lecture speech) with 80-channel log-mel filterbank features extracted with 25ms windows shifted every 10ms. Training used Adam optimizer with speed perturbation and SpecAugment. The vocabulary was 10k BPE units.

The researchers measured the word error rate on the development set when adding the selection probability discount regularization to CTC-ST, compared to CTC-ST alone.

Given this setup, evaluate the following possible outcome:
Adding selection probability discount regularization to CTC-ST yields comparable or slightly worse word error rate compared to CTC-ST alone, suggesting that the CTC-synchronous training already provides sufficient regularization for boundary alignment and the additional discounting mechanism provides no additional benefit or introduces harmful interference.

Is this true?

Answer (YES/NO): YES